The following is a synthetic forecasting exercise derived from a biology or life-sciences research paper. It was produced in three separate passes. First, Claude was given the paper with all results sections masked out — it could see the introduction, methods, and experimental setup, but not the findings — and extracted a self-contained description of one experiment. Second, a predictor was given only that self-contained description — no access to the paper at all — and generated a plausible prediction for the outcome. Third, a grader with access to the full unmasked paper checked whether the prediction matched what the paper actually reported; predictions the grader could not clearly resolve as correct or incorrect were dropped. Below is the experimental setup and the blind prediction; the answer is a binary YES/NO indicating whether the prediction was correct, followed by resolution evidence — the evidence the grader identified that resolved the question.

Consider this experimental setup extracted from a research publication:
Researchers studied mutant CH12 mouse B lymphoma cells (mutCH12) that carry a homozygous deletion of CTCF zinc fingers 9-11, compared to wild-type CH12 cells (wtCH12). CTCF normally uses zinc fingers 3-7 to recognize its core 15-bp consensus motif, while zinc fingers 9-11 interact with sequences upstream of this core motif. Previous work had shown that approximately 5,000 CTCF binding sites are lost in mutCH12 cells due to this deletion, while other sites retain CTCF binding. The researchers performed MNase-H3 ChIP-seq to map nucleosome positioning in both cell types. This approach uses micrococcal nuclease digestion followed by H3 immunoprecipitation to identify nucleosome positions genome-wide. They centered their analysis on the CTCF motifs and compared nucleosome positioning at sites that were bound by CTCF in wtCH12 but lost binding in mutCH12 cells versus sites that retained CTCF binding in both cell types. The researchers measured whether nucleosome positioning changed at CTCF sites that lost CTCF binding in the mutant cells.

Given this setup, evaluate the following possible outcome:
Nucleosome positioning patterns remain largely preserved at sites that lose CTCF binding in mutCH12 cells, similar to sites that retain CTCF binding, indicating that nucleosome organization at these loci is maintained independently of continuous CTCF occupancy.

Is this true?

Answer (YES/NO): NO